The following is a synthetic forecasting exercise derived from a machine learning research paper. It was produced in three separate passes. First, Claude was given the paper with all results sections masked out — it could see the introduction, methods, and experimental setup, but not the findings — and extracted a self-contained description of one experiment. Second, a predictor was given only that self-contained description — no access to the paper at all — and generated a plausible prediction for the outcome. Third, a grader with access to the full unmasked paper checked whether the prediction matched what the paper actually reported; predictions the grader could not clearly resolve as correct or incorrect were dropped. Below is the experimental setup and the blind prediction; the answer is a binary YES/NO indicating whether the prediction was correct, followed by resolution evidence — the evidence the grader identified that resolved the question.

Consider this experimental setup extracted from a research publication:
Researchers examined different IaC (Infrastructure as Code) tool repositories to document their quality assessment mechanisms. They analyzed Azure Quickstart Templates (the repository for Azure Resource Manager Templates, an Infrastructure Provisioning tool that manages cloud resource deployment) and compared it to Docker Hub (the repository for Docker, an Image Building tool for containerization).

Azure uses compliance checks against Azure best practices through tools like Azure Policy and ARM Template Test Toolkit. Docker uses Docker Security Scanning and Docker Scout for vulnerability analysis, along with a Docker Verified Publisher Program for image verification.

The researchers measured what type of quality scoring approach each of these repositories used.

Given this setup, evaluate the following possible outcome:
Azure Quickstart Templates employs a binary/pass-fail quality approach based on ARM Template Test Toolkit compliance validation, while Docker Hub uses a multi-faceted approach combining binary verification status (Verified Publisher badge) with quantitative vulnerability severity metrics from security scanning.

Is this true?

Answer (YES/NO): NO